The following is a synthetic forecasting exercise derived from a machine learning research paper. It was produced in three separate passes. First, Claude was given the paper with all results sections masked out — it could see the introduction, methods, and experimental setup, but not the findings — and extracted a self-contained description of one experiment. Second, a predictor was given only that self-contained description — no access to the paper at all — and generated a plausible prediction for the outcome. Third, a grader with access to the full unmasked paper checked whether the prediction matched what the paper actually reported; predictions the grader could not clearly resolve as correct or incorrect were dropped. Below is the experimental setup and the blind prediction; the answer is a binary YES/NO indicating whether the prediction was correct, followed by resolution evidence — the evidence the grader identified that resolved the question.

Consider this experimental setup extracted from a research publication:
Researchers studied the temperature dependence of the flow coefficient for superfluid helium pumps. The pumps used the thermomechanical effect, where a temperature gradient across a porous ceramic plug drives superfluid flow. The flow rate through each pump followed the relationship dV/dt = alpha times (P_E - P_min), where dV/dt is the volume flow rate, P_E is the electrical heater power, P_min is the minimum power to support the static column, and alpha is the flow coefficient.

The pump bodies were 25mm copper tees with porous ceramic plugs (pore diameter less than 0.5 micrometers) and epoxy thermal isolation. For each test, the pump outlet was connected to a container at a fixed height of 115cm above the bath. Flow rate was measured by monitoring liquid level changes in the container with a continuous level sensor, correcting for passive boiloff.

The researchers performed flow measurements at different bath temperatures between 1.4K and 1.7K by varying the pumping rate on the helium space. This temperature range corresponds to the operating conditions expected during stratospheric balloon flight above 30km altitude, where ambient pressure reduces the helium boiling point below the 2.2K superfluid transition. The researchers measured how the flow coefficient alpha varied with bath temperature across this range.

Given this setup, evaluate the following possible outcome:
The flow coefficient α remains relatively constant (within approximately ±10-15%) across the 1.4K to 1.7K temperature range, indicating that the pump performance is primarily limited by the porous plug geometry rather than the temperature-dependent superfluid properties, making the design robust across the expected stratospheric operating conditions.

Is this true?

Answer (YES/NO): NO